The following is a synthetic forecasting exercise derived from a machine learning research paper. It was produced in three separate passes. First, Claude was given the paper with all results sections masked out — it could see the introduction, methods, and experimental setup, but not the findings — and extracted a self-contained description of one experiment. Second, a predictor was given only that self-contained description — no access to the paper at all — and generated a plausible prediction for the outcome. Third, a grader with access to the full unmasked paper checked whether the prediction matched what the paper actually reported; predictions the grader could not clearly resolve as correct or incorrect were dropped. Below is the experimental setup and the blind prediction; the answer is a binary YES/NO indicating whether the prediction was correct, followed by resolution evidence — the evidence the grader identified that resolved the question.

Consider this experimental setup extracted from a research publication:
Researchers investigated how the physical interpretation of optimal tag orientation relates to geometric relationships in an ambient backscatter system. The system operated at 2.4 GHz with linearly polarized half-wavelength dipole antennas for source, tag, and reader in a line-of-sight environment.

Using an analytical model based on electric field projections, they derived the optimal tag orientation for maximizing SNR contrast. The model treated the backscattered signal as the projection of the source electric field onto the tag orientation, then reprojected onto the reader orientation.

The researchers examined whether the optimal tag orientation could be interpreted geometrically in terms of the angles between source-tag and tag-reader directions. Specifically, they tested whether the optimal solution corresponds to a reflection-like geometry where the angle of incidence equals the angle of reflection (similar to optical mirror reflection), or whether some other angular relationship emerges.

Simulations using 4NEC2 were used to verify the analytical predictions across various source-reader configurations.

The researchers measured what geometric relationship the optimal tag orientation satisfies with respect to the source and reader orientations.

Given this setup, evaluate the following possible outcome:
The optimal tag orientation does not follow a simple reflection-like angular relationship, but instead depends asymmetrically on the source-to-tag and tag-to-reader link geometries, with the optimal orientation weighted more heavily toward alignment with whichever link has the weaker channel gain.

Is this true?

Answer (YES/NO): NO